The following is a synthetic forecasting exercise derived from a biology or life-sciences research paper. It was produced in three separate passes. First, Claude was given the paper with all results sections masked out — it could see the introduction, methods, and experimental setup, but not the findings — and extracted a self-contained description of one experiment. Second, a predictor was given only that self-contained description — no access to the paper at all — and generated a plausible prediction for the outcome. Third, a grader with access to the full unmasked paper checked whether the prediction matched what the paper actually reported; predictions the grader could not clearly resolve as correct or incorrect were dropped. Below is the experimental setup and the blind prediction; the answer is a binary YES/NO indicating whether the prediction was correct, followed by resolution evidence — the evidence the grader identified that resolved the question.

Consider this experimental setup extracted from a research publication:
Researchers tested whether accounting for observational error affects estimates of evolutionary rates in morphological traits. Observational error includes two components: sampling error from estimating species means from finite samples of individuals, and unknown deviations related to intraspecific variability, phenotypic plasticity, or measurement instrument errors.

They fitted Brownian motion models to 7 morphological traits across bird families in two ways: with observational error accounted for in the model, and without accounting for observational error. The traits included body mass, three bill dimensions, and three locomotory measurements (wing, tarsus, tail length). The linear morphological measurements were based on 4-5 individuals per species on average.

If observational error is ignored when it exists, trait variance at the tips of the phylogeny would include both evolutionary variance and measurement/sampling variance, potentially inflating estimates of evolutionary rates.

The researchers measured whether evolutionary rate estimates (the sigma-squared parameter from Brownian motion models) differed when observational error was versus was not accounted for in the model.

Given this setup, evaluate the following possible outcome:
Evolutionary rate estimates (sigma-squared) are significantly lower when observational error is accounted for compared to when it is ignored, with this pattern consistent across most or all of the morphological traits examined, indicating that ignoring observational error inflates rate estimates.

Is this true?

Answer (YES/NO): YES